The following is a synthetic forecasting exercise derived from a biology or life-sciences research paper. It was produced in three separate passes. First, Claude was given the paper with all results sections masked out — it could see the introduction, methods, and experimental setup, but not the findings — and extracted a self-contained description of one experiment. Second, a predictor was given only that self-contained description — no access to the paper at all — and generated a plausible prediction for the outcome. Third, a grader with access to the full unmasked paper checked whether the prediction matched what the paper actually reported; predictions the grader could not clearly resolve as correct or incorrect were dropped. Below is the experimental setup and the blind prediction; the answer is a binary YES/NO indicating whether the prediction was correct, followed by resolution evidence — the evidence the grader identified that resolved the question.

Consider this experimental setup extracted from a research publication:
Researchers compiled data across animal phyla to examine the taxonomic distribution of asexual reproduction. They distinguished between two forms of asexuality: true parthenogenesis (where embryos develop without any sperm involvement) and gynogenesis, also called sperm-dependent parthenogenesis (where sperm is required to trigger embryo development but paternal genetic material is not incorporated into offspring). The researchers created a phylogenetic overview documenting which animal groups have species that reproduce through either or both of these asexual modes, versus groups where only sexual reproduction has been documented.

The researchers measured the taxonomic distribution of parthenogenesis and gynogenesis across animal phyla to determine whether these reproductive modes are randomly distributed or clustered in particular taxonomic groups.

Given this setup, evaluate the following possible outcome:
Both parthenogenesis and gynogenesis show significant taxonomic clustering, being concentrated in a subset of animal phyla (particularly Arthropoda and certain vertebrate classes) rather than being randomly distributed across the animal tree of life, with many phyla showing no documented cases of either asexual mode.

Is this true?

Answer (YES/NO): YES